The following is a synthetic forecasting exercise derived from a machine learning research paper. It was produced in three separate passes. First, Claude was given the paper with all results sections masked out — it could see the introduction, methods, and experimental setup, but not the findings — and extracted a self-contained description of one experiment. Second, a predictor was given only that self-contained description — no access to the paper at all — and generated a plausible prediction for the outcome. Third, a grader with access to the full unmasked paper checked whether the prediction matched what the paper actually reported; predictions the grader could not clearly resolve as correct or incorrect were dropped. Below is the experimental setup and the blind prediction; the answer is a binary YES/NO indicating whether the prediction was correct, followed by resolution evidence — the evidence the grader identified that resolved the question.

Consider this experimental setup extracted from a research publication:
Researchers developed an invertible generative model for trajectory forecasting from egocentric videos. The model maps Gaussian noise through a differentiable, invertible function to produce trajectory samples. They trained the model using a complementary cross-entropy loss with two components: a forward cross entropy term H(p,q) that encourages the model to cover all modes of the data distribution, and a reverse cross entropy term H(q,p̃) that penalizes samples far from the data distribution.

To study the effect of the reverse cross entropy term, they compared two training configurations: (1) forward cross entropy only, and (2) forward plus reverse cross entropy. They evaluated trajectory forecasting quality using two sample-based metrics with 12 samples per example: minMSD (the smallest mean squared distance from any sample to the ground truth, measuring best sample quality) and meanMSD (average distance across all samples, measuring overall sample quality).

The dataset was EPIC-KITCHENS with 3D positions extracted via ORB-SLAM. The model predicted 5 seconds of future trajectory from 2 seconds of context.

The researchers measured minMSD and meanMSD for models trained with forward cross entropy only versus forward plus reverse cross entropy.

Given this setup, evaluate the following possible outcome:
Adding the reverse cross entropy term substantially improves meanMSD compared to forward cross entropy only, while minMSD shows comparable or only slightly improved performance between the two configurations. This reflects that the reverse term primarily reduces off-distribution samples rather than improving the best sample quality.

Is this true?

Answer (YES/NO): YES